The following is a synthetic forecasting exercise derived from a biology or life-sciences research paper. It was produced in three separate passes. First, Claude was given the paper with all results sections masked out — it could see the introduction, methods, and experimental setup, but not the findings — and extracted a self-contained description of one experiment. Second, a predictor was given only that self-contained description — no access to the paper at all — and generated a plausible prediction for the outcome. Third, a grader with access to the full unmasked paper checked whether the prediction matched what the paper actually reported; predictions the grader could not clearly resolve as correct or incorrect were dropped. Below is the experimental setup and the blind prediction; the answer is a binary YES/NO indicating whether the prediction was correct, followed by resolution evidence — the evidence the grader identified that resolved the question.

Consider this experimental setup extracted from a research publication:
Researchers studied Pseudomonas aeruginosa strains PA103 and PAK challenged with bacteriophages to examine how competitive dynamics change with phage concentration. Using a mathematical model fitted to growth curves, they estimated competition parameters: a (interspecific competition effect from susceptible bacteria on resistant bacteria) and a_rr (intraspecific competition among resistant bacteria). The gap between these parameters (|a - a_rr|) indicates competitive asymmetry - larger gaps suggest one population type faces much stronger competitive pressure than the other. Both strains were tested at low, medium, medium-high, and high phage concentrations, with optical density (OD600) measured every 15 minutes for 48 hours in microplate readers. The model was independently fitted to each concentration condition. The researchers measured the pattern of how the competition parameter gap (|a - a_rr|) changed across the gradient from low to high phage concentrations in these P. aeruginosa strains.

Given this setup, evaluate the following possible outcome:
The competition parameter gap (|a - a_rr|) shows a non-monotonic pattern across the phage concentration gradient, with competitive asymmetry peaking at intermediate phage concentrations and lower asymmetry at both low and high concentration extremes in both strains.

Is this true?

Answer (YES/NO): NO